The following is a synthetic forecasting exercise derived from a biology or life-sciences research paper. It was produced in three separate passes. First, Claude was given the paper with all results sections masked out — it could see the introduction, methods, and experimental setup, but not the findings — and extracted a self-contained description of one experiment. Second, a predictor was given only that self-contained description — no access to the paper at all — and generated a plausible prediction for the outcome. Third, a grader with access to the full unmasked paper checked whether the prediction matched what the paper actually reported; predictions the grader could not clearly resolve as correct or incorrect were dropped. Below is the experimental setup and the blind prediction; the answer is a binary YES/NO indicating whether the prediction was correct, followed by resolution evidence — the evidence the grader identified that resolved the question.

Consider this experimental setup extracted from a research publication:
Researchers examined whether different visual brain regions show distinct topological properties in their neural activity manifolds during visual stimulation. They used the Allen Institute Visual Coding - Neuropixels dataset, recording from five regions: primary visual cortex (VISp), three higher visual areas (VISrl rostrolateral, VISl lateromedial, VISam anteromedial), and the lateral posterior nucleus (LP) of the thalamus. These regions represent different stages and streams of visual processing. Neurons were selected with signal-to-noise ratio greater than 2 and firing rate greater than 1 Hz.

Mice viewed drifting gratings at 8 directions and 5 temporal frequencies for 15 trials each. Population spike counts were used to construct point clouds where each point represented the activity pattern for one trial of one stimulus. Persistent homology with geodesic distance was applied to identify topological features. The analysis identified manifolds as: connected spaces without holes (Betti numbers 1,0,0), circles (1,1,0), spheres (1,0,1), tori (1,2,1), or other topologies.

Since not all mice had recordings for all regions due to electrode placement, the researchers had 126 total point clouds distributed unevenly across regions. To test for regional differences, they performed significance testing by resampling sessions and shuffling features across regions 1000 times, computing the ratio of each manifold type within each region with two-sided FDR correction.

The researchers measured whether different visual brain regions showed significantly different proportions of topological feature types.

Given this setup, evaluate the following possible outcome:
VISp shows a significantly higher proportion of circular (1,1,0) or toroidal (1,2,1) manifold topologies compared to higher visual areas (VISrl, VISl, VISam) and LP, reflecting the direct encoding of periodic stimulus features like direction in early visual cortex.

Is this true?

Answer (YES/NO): NO